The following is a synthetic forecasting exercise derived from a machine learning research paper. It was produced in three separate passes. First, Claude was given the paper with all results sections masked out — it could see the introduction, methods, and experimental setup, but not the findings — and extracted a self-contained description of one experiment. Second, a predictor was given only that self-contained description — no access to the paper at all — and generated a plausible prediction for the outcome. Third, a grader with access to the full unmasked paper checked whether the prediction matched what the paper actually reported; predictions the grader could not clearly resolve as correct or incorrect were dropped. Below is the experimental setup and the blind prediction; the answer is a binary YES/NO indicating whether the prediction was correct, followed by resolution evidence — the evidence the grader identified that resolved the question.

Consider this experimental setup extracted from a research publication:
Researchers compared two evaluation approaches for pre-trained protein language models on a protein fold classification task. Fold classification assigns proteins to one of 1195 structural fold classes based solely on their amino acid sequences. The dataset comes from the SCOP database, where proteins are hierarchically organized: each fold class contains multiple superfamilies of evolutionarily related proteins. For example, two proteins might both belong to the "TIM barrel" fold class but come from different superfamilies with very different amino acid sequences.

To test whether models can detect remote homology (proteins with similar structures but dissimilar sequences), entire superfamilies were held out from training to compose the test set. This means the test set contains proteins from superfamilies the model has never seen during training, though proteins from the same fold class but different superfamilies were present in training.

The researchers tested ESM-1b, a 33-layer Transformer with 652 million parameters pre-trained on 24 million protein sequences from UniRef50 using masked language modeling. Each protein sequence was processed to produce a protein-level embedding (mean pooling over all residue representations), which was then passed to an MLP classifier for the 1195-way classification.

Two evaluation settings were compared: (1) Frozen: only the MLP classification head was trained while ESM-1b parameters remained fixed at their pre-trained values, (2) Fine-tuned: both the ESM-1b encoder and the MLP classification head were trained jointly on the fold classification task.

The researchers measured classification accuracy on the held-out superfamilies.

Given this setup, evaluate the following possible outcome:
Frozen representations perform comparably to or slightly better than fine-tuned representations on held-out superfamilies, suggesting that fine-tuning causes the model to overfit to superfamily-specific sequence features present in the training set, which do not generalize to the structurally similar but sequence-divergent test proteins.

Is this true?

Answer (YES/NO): YES